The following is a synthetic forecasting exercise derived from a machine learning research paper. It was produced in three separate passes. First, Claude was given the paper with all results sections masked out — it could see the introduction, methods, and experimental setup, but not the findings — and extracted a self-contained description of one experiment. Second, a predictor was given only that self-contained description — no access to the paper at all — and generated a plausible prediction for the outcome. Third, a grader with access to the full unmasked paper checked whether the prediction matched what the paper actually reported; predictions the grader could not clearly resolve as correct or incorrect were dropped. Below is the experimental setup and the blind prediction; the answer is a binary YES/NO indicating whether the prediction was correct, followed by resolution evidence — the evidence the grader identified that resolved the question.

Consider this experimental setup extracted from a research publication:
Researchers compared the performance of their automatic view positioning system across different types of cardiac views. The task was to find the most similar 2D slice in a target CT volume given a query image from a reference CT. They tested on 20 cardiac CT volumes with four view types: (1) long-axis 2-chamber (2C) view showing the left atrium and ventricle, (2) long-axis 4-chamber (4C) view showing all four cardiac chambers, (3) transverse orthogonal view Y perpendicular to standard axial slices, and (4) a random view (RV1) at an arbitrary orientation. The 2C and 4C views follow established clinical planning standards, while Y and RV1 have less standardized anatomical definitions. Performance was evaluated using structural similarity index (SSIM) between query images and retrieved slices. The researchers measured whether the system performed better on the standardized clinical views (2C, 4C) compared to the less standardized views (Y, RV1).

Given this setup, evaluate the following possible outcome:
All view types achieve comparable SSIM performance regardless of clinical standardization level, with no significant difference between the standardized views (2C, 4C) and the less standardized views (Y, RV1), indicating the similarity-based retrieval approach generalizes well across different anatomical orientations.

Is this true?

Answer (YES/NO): YES